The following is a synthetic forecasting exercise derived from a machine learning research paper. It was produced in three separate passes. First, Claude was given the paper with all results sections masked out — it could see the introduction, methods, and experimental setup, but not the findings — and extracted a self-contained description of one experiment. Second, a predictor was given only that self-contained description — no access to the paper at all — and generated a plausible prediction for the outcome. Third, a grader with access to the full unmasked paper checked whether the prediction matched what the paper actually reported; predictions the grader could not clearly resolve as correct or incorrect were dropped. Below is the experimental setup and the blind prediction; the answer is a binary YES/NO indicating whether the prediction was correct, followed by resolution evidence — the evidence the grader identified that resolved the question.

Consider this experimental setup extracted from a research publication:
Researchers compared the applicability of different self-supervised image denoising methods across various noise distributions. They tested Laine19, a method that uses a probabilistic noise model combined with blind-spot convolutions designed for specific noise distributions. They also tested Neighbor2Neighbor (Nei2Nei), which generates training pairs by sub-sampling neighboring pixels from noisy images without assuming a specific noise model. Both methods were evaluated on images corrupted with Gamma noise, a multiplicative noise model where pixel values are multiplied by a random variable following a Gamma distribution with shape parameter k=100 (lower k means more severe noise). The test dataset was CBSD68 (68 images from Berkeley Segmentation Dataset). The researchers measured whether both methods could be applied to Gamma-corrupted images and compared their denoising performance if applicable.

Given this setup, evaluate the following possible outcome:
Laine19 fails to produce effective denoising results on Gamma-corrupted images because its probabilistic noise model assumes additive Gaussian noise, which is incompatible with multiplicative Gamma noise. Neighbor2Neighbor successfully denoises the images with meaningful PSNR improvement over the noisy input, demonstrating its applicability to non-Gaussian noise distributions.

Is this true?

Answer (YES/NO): NO